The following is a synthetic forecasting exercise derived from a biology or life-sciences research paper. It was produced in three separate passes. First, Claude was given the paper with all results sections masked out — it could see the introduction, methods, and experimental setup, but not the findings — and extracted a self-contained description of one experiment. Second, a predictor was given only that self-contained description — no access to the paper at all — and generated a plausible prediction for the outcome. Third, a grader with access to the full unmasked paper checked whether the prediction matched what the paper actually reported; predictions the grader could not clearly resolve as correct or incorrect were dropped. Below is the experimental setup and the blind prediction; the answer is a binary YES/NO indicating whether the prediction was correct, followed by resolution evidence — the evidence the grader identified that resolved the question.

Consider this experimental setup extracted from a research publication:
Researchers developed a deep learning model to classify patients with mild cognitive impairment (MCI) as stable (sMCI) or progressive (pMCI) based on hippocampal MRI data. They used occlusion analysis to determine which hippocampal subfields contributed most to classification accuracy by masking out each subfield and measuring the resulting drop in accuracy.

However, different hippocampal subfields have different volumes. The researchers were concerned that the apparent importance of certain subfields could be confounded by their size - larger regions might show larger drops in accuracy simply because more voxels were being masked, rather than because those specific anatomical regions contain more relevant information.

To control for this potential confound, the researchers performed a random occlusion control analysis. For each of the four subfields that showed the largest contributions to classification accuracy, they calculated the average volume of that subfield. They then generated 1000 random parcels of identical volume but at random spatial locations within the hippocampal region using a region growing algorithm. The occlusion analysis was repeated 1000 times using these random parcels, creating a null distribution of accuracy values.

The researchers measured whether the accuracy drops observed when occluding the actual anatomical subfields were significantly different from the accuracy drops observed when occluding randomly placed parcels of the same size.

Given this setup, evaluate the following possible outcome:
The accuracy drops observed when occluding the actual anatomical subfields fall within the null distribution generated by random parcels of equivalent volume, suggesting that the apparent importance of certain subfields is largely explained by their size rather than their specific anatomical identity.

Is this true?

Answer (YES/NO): NO